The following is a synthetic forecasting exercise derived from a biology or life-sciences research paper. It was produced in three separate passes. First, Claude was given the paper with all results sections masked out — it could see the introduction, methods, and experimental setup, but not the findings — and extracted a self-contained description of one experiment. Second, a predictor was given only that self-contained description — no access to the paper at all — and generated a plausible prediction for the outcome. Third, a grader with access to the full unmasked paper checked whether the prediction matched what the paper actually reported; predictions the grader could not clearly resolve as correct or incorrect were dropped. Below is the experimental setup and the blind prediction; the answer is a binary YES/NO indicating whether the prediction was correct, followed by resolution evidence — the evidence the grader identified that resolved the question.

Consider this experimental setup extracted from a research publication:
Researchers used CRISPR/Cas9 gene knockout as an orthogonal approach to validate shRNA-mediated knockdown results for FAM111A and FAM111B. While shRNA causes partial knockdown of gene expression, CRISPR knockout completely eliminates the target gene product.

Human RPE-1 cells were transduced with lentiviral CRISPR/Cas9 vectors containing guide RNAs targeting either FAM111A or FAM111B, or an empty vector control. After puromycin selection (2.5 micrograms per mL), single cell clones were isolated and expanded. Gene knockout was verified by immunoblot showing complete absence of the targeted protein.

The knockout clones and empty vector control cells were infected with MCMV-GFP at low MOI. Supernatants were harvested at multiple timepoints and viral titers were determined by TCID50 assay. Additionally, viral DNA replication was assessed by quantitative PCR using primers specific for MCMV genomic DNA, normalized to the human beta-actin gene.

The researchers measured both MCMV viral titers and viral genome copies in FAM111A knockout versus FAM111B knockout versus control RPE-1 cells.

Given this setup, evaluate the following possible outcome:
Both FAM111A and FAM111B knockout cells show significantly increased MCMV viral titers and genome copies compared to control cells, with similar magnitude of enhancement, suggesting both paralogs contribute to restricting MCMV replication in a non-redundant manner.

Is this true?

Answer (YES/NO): NO